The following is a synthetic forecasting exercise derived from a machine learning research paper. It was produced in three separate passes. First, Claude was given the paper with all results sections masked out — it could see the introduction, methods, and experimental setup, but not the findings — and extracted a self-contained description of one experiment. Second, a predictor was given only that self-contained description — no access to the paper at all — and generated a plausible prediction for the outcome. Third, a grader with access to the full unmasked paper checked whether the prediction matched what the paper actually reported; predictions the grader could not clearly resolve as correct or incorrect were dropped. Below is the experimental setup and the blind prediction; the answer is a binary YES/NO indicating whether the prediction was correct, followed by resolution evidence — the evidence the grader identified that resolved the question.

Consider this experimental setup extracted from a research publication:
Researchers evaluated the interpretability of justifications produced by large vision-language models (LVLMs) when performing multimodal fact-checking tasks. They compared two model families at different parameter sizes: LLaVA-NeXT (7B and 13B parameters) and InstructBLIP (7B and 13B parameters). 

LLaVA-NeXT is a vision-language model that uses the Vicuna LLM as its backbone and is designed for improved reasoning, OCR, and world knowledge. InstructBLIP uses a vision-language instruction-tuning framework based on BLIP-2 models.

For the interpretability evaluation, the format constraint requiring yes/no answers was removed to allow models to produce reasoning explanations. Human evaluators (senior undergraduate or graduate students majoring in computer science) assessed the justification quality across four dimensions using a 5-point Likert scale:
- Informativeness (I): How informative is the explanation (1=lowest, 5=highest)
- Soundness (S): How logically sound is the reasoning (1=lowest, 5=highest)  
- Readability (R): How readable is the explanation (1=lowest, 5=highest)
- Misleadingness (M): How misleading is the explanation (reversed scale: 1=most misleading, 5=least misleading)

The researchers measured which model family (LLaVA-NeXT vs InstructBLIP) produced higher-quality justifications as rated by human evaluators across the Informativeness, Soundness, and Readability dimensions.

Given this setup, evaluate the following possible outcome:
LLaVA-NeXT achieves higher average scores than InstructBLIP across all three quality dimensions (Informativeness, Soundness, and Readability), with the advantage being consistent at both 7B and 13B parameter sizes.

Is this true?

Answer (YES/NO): YES